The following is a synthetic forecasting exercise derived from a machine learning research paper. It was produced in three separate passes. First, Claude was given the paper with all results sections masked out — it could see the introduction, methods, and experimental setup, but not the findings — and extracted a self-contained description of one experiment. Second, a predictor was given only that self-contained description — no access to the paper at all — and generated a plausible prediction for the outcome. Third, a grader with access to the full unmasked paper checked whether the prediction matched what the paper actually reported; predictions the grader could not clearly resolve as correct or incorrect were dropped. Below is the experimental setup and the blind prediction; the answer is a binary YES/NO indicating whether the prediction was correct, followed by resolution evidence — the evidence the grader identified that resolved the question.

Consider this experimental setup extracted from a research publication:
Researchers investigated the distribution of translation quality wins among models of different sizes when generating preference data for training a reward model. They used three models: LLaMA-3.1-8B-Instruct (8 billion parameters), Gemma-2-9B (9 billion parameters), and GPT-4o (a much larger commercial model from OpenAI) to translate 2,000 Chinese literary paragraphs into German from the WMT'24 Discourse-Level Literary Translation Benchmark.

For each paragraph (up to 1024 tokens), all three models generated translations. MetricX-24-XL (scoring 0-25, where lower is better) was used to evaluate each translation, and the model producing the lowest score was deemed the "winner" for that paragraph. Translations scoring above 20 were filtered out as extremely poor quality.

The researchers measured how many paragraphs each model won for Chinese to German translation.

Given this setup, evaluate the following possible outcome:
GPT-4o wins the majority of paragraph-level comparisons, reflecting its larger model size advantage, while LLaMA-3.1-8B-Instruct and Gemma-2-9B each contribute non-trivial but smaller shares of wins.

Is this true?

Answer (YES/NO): NO